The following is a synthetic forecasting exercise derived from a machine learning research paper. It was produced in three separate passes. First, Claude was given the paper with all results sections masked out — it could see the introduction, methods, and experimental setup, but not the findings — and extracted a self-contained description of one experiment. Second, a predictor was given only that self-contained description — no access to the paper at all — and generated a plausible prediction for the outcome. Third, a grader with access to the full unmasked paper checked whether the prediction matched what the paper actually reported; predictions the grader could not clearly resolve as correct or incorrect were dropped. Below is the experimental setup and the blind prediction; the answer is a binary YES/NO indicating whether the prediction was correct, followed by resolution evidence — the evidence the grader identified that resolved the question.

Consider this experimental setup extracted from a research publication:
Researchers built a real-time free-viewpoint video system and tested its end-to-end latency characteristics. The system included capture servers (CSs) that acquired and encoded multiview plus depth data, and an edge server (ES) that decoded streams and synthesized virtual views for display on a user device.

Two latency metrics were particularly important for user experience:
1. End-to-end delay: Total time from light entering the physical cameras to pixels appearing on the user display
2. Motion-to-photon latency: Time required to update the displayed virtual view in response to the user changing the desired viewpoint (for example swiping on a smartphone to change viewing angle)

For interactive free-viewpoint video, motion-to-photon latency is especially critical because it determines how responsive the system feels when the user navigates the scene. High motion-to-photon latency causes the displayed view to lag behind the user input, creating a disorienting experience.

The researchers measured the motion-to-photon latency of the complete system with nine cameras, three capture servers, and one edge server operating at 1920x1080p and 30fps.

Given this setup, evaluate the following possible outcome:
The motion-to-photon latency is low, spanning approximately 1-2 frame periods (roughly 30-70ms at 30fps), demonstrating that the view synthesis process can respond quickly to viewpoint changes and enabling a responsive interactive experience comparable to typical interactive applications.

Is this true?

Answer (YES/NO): YES